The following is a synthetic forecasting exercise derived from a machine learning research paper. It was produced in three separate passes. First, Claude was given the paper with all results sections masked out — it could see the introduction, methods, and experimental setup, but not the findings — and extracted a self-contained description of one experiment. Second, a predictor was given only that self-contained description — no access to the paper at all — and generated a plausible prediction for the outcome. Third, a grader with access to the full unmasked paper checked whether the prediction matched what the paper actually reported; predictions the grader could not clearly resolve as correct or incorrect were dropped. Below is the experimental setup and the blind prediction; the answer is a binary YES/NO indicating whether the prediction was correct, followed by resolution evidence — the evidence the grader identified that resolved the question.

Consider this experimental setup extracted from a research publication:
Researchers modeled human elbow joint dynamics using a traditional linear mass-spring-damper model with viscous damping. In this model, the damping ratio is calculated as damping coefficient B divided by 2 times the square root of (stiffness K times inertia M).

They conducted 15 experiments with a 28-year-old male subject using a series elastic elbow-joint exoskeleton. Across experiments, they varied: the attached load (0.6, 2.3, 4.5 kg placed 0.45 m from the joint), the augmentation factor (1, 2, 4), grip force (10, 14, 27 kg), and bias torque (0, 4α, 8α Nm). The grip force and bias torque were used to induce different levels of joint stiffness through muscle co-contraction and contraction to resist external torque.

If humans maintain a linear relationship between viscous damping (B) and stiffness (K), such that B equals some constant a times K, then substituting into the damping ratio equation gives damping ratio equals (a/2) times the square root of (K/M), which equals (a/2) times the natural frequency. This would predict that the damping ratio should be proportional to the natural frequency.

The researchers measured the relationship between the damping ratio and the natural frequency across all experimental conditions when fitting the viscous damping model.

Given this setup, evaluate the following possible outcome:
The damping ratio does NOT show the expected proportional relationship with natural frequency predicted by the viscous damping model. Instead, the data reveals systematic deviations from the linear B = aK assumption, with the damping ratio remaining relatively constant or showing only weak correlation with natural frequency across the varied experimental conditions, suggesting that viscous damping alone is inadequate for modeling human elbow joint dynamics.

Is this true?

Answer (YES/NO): YES